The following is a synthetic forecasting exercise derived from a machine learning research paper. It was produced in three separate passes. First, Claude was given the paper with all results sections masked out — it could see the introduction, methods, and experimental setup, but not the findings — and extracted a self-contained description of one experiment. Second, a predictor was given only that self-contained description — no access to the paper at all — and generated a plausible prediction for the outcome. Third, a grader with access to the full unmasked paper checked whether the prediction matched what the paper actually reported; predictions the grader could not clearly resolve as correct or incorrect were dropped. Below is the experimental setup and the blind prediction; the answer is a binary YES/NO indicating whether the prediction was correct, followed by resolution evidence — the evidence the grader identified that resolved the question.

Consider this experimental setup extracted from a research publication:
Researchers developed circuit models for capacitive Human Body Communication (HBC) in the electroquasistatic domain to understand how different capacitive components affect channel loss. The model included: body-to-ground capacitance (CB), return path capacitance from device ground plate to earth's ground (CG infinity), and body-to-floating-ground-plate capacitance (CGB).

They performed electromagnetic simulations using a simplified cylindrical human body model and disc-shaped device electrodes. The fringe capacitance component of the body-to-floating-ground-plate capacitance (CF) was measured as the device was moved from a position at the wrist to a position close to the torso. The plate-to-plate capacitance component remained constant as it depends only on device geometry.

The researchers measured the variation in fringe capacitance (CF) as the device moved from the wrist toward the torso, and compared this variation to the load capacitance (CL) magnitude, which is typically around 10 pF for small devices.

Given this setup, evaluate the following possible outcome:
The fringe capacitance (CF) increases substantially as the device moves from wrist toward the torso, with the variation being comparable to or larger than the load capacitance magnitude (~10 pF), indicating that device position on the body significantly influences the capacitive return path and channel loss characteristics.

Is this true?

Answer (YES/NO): NO